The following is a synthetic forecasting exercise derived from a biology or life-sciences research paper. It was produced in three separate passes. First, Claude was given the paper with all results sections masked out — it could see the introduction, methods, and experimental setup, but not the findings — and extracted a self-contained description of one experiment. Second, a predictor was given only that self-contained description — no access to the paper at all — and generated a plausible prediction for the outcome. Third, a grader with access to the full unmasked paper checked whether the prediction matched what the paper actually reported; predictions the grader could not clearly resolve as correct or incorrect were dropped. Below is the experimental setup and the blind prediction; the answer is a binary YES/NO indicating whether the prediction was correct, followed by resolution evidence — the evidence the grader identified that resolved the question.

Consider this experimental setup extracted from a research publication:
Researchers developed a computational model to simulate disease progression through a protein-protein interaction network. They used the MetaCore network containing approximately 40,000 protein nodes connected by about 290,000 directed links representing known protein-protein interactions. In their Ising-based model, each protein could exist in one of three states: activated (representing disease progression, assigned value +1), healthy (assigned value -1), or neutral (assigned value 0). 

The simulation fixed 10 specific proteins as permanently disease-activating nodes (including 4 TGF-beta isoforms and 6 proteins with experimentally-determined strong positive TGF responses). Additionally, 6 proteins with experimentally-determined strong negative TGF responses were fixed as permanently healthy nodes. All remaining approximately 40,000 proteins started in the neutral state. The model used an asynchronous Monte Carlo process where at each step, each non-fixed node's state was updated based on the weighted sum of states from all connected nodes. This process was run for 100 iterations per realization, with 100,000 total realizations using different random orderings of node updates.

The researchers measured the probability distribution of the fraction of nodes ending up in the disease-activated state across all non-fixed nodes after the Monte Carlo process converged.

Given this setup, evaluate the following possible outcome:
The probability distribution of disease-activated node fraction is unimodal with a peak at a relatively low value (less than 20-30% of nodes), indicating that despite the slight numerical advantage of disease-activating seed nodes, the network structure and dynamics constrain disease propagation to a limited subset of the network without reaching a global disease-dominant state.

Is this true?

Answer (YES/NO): NO